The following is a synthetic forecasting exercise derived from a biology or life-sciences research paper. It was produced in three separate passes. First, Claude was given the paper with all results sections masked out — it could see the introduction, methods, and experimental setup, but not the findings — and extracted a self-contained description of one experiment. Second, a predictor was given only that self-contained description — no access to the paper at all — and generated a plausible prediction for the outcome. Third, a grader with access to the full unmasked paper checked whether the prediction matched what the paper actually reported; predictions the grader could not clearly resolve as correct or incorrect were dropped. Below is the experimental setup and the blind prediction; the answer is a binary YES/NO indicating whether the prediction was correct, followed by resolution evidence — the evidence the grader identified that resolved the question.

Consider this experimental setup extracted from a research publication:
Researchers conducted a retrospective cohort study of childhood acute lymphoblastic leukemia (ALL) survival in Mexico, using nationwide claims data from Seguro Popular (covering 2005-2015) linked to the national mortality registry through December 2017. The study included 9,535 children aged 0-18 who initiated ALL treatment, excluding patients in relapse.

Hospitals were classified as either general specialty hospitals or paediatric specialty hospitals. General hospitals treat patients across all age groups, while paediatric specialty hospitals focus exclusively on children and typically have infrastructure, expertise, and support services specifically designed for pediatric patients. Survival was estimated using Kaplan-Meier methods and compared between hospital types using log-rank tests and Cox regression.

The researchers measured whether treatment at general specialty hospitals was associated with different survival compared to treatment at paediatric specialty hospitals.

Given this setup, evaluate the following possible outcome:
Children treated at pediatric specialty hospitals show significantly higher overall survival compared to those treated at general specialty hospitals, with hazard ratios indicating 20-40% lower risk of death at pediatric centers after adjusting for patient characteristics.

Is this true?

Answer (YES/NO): NO